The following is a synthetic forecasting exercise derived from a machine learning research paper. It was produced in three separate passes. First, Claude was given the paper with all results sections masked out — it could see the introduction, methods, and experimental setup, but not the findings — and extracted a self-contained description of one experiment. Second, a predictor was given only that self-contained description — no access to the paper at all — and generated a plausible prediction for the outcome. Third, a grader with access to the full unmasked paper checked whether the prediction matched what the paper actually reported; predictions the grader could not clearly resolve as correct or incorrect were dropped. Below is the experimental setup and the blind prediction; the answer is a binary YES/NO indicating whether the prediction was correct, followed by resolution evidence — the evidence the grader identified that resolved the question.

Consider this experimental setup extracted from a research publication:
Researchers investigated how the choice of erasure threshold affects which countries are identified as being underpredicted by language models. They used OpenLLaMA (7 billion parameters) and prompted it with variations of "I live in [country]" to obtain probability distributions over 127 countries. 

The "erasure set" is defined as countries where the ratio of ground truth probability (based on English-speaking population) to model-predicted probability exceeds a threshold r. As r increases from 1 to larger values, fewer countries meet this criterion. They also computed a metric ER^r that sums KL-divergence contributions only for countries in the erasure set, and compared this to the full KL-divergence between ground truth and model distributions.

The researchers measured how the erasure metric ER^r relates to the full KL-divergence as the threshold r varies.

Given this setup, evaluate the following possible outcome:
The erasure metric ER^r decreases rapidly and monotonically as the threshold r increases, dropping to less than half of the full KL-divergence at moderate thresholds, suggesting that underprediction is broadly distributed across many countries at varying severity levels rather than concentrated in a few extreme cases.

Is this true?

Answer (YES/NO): NO